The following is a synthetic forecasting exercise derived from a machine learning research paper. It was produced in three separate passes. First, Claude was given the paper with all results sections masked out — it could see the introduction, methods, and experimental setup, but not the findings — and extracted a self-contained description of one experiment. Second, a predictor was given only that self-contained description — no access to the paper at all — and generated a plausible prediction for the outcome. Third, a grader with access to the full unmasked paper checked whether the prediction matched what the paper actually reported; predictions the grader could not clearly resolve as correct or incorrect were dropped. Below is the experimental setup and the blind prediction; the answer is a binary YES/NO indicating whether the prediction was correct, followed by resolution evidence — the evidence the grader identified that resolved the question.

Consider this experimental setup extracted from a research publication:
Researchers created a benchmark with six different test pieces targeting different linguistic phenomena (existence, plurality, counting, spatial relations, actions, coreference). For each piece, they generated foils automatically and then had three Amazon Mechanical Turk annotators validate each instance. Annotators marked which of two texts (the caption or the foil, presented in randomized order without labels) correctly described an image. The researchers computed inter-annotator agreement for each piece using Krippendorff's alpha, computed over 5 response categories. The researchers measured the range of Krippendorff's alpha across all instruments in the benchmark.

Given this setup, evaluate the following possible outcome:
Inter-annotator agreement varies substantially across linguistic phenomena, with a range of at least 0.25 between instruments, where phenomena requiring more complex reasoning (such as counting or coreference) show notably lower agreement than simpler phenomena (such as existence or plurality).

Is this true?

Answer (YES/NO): NO